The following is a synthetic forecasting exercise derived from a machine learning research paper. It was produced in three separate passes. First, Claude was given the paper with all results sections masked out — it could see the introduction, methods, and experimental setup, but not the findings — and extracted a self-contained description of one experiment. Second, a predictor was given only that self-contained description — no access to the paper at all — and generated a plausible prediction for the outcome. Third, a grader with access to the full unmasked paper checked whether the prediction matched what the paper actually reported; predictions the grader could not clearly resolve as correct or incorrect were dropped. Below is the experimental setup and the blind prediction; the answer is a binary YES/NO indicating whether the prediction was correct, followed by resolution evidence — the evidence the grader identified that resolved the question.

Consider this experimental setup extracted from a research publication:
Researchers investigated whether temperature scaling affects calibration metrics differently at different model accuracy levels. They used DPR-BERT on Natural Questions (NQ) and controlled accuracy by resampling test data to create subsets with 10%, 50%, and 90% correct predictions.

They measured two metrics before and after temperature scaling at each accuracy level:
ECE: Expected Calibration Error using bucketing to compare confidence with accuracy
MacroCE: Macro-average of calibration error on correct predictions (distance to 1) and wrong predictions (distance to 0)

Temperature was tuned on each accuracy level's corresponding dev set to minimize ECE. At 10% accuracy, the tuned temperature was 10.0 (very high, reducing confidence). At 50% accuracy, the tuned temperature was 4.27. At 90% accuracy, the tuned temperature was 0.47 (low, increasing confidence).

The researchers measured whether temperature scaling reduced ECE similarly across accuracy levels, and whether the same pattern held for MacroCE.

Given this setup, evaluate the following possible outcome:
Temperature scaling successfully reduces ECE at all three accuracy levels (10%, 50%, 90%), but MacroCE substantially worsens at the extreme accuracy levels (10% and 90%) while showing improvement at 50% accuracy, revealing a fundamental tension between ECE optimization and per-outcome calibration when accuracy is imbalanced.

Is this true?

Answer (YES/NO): NO